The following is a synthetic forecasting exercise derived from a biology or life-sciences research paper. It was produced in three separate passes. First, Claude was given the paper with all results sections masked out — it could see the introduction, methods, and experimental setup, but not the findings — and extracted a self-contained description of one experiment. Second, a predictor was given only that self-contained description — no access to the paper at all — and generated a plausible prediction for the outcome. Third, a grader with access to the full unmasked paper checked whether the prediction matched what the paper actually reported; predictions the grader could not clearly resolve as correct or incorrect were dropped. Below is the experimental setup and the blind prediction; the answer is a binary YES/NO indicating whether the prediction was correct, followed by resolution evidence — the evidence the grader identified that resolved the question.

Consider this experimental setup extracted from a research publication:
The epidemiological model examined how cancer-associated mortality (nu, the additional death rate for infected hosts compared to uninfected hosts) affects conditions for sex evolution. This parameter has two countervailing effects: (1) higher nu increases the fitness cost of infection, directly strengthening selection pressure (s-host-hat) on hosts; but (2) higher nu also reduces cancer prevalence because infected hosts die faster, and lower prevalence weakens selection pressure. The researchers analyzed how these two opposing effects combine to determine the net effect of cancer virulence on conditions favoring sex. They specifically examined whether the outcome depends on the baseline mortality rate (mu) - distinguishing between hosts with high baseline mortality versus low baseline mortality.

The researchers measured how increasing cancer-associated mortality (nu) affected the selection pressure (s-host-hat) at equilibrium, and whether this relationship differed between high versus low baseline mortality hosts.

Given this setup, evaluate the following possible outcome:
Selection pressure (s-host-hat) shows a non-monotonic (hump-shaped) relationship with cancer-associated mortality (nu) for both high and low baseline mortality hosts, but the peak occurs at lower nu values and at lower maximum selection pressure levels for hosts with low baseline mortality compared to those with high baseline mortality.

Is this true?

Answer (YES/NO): NO